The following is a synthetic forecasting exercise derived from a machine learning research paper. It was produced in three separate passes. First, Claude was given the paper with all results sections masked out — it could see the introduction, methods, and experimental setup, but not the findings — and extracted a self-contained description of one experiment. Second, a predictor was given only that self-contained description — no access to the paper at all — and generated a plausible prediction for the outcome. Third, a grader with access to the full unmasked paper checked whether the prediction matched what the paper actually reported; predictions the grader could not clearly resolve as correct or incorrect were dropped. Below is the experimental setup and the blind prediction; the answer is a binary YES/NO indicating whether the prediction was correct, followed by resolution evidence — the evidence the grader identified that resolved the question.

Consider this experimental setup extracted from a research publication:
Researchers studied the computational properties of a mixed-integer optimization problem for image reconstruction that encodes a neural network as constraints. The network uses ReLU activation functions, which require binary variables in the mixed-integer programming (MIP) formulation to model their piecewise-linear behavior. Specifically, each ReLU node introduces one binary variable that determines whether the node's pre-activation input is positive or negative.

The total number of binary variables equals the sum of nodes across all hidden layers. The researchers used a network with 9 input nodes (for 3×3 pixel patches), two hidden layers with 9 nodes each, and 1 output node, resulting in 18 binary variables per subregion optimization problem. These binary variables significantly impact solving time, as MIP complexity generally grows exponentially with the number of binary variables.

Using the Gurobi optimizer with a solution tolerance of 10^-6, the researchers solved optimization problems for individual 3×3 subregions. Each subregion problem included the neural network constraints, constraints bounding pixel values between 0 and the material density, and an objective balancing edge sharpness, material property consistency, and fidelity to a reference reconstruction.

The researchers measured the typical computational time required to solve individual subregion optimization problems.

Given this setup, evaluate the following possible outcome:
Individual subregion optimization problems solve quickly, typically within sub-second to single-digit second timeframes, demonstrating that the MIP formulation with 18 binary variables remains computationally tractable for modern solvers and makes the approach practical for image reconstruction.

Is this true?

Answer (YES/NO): YES